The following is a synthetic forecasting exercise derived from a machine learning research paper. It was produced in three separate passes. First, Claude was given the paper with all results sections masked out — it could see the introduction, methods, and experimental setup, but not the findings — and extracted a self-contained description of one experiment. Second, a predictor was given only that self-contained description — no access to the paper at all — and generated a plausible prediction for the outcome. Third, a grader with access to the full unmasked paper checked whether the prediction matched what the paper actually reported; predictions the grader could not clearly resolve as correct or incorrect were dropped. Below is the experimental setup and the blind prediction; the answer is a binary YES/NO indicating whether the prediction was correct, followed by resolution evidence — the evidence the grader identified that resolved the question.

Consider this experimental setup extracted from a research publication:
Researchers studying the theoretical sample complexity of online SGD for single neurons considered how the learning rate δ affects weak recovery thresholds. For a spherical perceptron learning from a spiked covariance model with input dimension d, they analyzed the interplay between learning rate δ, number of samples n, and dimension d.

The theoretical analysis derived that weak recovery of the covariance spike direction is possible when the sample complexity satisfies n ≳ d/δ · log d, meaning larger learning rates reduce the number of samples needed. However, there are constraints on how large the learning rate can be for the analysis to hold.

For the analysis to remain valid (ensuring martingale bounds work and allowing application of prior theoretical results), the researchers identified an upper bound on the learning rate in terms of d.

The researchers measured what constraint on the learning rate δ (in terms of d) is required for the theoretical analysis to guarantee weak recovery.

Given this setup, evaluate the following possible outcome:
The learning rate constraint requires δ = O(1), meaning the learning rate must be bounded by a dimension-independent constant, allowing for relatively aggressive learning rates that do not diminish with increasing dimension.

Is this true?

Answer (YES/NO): NO